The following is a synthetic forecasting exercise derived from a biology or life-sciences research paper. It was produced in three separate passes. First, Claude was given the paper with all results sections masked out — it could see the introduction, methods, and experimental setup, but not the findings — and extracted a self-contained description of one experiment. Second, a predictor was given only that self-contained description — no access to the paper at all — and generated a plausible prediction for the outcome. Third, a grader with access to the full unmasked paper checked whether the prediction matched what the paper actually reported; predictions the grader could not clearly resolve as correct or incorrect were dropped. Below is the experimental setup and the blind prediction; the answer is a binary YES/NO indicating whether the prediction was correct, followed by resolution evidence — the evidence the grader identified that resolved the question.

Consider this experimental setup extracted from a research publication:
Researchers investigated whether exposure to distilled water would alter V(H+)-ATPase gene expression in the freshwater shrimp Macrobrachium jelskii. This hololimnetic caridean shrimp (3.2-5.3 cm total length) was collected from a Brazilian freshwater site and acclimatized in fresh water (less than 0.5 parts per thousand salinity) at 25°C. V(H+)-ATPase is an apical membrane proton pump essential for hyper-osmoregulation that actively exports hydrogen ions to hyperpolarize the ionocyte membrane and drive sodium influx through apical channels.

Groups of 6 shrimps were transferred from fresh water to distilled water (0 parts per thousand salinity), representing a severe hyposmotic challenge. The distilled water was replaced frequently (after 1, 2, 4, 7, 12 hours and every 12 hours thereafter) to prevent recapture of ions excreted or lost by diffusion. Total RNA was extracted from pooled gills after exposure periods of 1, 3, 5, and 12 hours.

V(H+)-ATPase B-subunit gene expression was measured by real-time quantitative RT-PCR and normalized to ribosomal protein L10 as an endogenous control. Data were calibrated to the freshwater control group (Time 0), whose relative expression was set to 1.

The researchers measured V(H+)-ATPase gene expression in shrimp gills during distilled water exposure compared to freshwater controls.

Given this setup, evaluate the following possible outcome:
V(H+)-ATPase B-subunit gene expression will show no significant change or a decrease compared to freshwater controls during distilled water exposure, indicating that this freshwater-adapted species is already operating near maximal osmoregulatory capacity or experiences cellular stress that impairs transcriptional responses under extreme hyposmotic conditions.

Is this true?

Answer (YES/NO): NO